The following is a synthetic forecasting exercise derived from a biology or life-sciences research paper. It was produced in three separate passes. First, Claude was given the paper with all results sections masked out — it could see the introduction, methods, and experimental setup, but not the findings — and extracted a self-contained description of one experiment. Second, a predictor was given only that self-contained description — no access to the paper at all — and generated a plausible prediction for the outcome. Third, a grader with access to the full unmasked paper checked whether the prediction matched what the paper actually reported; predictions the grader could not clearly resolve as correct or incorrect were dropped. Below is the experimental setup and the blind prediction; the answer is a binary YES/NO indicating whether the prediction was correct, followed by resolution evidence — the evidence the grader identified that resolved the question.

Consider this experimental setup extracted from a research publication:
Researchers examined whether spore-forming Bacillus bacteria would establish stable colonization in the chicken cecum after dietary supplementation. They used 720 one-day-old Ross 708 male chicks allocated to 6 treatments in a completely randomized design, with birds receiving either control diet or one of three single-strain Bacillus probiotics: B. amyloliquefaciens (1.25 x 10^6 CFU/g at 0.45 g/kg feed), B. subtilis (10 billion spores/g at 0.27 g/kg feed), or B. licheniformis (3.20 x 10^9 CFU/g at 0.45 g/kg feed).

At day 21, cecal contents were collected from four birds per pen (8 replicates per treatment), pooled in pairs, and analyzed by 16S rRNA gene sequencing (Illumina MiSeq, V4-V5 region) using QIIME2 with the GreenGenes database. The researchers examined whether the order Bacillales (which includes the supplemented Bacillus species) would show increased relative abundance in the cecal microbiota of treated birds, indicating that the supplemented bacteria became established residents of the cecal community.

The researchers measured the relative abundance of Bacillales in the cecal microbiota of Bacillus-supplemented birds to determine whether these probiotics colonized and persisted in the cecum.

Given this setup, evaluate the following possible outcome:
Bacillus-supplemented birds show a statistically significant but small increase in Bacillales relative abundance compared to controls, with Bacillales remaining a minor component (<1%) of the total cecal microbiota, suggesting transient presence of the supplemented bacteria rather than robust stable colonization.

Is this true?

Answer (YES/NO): NO